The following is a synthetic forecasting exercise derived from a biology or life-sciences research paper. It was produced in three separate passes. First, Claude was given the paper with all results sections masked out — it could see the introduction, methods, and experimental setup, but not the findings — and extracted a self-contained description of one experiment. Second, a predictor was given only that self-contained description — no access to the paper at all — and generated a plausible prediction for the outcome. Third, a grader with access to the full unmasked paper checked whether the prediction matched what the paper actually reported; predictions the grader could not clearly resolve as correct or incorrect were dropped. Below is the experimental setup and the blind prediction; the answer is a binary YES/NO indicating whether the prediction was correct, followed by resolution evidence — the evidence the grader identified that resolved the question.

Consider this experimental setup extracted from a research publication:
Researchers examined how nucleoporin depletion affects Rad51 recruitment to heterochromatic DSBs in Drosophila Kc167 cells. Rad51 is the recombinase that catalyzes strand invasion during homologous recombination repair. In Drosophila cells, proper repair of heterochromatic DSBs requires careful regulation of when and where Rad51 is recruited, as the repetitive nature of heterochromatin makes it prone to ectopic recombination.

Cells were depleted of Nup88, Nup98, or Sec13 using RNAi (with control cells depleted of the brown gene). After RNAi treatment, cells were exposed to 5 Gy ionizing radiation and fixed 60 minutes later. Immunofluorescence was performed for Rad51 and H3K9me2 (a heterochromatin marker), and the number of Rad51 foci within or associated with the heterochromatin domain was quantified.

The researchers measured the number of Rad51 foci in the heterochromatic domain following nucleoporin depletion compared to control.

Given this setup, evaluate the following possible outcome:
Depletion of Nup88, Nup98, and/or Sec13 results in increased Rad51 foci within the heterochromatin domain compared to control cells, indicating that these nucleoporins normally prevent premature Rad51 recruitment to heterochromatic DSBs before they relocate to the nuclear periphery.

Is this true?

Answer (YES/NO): YES